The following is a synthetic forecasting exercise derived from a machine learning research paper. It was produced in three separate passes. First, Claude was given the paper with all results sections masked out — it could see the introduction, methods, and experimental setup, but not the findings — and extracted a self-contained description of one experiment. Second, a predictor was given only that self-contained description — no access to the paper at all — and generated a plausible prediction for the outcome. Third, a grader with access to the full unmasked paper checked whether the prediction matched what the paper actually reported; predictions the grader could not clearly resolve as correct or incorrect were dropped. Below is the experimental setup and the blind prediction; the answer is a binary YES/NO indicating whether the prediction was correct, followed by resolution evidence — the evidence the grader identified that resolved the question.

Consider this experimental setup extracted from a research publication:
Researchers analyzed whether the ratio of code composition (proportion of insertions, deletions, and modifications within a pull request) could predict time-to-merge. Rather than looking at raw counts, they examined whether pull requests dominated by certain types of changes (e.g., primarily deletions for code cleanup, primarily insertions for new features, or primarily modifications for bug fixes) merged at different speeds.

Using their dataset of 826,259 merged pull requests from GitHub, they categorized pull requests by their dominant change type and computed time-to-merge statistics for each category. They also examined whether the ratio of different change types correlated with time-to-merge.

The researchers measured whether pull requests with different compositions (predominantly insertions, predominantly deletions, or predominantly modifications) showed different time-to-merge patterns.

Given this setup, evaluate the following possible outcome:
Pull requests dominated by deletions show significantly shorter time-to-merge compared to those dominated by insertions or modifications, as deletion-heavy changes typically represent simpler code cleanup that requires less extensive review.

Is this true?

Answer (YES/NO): NO